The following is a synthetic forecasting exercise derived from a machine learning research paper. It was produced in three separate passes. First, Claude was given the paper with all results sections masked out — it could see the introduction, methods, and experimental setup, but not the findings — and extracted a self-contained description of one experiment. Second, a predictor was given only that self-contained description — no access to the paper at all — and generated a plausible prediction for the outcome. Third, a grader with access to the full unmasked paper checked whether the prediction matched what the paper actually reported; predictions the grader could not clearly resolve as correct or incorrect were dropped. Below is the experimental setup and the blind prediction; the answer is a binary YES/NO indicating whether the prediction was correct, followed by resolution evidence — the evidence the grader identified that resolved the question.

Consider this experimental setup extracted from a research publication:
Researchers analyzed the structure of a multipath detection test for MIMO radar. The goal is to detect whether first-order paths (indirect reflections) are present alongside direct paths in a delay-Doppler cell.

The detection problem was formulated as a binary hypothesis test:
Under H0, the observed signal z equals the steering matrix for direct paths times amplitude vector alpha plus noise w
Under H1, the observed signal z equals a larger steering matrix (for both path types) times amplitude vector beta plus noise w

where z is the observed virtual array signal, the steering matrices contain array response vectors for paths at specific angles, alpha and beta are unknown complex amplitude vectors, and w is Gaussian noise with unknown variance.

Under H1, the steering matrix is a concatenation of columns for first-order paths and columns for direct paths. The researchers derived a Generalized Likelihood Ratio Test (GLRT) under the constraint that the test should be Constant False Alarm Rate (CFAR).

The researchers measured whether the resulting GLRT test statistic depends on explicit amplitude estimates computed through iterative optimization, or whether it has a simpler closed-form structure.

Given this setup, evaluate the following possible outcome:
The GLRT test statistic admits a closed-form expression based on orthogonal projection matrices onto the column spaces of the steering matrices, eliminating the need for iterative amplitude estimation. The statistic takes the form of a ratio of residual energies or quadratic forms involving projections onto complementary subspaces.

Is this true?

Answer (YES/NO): YES